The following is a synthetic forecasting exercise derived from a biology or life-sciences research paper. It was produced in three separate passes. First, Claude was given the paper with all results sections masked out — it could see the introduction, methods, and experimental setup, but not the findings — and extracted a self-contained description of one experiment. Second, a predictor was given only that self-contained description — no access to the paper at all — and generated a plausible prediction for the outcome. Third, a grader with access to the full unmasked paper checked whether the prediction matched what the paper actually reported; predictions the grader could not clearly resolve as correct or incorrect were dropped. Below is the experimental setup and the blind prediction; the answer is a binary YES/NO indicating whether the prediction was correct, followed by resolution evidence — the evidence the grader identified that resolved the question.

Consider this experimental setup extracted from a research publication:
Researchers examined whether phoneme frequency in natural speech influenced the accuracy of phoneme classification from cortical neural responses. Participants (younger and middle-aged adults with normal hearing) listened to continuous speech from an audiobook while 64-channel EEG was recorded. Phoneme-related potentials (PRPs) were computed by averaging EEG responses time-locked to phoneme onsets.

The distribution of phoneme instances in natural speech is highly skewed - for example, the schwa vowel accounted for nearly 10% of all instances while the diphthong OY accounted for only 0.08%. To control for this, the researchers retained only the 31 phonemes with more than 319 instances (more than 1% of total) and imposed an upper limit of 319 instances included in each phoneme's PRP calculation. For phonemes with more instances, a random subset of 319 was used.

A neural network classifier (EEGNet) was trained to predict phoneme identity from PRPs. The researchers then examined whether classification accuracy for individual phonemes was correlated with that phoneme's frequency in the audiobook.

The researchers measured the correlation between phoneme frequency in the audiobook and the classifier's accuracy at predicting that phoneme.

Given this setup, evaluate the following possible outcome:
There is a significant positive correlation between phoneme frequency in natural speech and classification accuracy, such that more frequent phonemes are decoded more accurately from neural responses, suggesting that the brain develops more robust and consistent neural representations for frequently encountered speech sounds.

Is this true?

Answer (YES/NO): NO